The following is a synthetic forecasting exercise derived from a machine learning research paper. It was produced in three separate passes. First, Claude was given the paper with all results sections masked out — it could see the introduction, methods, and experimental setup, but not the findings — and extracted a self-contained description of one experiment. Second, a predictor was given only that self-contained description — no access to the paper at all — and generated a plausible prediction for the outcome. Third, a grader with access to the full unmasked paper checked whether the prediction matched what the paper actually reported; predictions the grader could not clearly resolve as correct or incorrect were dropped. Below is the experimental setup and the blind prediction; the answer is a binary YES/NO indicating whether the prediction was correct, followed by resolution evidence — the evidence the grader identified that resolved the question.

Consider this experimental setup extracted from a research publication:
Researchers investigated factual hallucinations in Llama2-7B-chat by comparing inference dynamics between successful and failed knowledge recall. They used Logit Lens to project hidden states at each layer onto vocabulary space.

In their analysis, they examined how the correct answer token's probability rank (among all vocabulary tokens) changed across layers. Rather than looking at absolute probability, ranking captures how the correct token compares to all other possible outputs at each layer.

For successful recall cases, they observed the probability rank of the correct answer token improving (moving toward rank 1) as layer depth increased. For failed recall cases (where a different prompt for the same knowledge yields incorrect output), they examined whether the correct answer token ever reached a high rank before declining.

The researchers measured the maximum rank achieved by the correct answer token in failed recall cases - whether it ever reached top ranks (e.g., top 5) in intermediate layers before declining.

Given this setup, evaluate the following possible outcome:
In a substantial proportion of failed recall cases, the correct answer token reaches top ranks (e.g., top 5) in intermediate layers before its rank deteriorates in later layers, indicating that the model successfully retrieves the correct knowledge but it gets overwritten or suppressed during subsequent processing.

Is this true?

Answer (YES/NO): NO